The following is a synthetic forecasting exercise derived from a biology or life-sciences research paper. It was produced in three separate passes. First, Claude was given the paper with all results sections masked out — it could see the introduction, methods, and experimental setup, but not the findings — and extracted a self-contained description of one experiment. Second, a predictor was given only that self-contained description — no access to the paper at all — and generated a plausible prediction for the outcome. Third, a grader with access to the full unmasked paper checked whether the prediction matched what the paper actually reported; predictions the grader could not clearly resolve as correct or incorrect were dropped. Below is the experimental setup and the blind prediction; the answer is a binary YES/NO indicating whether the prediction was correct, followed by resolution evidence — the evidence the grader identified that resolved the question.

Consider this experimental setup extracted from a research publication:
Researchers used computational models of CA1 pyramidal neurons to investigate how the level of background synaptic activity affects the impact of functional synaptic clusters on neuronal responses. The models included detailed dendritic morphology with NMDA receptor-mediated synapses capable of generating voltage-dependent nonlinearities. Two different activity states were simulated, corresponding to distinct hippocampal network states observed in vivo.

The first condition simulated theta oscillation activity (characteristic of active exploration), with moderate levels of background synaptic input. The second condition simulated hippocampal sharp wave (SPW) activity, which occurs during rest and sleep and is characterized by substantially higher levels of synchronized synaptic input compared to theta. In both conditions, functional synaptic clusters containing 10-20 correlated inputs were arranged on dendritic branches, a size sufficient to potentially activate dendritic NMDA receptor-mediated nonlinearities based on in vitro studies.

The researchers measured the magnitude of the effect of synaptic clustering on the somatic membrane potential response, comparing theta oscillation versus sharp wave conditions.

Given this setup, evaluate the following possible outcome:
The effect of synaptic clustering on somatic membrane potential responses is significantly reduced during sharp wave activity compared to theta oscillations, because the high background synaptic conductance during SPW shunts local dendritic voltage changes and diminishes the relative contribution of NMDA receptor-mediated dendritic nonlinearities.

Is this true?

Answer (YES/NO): NO